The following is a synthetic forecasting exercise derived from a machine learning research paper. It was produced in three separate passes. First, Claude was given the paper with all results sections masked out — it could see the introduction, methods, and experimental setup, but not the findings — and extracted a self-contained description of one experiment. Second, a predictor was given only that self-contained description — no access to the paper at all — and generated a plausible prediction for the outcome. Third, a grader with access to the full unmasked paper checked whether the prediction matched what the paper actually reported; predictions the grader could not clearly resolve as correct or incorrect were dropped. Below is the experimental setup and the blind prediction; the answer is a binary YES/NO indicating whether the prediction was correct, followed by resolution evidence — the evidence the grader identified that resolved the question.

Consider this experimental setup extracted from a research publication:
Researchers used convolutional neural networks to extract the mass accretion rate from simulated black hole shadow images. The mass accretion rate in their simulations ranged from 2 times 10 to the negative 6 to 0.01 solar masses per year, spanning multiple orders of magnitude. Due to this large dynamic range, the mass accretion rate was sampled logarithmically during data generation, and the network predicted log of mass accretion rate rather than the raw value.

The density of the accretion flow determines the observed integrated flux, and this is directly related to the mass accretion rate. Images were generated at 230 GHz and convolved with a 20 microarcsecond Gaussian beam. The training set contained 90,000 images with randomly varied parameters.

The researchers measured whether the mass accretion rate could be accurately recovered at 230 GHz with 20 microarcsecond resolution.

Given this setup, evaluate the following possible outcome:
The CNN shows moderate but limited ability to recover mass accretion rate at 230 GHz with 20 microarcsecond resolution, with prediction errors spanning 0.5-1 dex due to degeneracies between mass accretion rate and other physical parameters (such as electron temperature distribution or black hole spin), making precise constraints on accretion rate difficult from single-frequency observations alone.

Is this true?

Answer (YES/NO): NO